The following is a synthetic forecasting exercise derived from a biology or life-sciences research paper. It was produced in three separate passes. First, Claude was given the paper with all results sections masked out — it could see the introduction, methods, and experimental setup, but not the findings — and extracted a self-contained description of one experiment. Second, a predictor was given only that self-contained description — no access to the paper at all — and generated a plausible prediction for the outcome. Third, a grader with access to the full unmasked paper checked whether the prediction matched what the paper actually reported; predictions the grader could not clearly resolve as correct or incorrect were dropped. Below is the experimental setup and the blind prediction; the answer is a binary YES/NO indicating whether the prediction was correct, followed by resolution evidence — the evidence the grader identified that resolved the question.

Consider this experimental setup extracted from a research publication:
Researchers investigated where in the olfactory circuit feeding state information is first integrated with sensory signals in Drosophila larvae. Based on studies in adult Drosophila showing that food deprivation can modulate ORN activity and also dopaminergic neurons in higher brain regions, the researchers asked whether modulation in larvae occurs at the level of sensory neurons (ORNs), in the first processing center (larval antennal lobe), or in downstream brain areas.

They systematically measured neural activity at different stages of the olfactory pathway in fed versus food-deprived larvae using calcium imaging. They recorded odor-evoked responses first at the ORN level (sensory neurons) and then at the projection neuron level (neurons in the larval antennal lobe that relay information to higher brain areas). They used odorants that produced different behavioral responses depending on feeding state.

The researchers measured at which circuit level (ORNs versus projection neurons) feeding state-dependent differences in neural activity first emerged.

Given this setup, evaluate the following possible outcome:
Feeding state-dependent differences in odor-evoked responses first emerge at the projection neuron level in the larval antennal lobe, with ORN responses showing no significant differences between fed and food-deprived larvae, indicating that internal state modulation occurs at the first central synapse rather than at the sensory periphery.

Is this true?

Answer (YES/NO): YES